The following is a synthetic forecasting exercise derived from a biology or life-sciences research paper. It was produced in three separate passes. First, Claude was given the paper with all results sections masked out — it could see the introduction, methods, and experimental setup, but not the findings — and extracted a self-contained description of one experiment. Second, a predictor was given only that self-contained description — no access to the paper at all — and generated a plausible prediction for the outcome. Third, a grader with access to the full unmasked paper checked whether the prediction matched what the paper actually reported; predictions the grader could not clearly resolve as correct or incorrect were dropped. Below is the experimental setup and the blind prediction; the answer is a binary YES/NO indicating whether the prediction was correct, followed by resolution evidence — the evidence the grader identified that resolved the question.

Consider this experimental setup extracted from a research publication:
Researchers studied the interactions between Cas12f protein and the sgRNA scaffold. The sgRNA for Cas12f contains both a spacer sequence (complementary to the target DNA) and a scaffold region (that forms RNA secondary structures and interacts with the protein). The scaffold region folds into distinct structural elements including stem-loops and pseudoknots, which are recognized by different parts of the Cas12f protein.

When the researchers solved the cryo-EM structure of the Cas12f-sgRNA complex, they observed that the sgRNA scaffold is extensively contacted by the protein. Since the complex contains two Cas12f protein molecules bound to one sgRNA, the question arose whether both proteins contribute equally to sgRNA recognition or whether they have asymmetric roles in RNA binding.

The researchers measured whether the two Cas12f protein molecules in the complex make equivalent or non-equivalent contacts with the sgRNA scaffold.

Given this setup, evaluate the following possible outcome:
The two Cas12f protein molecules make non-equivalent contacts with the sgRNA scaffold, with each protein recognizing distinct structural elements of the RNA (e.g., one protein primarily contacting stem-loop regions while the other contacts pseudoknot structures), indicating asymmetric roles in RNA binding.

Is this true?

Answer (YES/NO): YES